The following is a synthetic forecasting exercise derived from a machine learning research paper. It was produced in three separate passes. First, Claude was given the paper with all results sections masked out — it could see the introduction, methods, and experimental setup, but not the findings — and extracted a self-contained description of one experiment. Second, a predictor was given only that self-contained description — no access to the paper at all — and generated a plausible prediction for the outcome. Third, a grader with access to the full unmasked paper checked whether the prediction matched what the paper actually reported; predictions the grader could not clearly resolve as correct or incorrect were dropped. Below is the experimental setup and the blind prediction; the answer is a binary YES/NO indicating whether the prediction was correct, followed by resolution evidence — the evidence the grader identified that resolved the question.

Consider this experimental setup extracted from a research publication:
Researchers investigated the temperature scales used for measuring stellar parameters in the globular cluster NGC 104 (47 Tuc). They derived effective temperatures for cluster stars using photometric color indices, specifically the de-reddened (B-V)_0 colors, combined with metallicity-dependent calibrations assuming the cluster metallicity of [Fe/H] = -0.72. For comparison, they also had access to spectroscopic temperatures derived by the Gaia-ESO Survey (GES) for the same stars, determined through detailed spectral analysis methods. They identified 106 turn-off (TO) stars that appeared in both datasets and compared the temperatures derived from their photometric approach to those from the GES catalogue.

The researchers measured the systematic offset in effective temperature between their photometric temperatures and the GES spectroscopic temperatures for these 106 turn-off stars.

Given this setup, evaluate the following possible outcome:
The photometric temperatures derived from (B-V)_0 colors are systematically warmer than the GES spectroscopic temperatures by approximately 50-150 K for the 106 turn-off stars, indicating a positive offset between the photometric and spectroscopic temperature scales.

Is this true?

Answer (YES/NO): NO